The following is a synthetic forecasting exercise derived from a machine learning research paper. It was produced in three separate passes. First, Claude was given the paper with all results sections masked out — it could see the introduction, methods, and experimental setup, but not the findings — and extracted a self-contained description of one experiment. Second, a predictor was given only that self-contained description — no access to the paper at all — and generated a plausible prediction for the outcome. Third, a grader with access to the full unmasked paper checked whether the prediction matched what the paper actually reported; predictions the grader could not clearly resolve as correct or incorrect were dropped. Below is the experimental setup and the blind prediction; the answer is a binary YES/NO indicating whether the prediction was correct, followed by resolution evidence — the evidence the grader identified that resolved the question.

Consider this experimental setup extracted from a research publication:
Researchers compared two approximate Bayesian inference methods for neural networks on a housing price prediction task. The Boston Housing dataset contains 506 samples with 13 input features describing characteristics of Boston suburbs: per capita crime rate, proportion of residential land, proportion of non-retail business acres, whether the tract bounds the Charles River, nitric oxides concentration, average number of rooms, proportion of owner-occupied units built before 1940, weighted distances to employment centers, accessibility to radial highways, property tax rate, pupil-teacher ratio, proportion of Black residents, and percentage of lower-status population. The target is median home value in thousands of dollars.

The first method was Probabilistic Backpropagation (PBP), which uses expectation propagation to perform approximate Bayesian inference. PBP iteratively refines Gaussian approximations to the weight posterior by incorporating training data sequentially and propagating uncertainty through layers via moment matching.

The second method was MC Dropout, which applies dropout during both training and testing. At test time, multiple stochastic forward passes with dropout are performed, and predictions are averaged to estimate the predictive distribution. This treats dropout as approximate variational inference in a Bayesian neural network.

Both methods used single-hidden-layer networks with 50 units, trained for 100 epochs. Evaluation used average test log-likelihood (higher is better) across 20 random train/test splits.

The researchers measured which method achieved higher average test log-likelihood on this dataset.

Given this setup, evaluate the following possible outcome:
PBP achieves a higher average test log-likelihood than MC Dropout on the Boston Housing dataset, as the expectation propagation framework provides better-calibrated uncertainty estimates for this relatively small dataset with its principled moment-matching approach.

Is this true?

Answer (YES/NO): NO